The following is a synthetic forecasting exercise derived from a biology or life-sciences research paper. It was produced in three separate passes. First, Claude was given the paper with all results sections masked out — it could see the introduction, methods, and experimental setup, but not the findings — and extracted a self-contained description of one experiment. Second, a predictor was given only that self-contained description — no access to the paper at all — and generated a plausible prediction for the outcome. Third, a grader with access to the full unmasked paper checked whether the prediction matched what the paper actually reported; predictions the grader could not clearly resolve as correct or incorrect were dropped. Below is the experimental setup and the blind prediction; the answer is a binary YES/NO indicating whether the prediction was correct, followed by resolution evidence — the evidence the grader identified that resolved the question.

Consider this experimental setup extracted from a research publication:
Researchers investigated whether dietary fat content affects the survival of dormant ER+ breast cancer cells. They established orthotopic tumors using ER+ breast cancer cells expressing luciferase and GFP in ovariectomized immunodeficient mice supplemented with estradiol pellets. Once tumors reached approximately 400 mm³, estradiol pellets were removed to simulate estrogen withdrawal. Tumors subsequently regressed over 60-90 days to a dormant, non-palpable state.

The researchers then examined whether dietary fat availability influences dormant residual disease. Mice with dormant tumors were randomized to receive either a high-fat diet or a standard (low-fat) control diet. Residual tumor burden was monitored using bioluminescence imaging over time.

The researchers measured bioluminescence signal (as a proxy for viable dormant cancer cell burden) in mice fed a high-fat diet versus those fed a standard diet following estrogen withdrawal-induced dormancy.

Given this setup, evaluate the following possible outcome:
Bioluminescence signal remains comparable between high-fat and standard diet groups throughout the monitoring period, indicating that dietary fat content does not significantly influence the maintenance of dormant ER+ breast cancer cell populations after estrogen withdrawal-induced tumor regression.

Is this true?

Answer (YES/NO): NO